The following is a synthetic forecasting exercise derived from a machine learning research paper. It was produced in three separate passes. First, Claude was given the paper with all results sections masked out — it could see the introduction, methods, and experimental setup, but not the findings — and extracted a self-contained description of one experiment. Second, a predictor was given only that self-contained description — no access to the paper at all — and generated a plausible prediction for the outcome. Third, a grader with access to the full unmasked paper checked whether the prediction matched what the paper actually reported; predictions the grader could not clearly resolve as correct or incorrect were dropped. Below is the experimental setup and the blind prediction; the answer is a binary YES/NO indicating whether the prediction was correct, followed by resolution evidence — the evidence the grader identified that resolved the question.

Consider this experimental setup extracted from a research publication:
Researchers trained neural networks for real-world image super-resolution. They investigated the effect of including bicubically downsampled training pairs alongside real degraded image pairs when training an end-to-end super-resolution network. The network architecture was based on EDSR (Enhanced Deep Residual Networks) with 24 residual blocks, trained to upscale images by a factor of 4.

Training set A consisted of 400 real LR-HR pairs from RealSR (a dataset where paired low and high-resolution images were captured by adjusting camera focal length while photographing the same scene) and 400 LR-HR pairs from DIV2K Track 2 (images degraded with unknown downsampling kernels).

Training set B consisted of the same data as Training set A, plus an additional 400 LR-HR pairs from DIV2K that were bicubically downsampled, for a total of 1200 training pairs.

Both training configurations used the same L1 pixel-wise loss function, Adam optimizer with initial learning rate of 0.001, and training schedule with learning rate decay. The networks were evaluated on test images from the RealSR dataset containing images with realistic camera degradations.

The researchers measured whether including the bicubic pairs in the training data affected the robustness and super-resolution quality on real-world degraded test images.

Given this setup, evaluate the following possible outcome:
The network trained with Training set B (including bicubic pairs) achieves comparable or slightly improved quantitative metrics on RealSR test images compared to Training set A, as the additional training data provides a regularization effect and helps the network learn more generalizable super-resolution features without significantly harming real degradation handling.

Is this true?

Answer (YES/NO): YES